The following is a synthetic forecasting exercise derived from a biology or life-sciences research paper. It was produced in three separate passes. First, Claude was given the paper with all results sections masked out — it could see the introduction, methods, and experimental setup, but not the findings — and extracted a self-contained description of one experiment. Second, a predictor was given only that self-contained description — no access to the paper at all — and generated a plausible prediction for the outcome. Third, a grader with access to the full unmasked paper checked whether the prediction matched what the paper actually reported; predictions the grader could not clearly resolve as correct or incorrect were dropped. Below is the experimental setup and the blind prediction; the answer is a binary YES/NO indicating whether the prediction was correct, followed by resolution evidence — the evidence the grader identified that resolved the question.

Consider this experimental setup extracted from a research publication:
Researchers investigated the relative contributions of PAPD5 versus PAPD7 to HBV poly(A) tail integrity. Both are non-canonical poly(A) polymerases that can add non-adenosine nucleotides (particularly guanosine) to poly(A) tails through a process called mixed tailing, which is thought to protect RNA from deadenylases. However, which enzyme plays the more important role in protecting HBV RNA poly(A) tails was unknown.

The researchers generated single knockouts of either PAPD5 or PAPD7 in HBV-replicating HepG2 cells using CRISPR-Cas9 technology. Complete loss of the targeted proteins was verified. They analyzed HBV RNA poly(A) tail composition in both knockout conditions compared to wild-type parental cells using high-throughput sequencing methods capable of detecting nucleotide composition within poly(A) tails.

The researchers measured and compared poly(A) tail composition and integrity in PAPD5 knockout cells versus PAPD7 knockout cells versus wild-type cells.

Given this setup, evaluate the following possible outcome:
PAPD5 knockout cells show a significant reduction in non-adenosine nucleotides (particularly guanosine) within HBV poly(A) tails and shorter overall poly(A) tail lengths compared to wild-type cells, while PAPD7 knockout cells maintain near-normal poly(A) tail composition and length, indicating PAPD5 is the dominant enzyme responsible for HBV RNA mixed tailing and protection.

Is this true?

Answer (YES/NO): YES